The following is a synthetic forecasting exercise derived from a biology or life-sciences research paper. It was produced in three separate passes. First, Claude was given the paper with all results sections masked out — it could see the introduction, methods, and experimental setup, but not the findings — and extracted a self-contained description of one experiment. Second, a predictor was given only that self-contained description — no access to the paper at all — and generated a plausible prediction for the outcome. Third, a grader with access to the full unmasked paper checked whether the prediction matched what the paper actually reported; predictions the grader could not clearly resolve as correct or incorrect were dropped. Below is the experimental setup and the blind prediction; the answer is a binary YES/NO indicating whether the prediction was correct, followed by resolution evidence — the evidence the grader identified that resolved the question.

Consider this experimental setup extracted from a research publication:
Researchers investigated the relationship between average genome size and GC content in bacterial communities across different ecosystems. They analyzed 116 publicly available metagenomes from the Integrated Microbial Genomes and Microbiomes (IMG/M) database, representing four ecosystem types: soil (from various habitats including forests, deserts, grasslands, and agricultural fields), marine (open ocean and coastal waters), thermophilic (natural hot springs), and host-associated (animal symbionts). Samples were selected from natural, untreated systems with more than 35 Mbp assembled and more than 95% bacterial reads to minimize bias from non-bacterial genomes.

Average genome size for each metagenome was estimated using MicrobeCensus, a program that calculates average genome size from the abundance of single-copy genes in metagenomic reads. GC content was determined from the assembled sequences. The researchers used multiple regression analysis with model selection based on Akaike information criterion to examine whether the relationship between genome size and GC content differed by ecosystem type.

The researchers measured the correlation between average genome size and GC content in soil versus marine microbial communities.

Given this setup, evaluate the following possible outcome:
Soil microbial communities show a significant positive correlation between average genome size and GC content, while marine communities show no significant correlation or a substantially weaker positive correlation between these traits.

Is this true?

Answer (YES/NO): NO